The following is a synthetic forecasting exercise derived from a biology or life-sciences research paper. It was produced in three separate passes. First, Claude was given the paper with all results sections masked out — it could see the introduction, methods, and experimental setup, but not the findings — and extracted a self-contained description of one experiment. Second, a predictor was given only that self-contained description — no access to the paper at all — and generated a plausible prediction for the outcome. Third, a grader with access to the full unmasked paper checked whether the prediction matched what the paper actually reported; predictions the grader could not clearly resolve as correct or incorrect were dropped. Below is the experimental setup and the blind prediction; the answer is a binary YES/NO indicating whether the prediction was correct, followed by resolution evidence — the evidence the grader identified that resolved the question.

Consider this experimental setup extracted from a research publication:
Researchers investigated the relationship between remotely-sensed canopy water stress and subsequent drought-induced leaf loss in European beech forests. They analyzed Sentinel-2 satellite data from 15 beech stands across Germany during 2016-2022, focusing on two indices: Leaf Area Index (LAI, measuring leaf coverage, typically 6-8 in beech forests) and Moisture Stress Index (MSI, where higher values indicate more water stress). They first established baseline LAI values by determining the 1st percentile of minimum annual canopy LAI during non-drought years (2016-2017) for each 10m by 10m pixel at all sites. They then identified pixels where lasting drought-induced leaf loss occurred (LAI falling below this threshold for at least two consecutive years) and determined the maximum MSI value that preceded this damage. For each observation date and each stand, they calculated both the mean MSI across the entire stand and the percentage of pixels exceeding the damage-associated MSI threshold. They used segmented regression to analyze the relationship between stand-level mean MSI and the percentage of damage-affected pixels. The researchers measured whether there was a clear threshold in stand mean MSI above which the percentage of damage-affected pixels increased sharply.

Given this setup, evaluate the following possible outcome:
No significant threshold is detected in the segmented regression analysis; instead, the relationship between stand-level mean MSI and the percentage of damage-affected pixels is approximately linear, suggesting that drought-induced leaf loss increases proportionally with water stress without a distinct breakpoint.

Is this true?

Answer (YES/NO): NO